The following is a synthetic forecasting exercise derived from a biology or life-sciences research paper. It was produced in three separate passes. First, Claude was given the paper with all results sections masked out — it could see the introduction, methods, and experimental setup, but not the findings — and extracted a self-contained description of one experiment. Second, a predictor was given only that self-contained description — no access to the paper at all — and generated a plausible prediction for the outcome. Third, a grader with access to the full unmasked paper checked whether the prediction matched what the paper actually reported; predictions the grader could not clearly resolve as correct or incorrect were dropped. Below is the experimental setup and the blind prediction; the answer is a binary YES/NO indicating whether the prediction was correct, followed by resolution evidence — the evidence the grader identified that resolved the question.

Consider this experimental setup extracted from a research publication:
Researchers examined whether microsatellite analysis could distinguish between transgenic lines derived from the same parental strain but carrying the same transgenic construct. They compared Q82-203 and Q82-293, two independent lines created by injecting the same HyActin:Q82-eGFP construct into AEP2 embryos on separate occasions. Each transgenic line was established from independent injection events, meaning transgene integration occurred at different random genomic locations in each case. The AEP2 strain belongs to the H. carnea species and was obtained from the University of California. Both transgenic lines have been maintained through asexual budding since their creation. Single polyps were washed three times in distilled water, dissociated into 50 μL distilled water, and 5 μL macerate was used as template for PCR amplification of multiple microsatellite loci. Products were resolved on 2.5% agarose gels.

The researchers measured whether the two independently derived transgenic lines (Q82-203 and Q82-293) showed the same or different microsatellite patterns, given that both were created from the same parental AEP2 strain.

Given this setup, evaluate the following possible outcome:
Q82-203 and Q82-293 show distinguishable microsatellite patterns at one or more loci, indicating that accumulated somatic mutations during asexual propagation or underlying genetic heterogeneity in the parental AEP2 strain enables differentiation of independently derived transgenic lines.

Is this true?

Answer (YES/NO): YES